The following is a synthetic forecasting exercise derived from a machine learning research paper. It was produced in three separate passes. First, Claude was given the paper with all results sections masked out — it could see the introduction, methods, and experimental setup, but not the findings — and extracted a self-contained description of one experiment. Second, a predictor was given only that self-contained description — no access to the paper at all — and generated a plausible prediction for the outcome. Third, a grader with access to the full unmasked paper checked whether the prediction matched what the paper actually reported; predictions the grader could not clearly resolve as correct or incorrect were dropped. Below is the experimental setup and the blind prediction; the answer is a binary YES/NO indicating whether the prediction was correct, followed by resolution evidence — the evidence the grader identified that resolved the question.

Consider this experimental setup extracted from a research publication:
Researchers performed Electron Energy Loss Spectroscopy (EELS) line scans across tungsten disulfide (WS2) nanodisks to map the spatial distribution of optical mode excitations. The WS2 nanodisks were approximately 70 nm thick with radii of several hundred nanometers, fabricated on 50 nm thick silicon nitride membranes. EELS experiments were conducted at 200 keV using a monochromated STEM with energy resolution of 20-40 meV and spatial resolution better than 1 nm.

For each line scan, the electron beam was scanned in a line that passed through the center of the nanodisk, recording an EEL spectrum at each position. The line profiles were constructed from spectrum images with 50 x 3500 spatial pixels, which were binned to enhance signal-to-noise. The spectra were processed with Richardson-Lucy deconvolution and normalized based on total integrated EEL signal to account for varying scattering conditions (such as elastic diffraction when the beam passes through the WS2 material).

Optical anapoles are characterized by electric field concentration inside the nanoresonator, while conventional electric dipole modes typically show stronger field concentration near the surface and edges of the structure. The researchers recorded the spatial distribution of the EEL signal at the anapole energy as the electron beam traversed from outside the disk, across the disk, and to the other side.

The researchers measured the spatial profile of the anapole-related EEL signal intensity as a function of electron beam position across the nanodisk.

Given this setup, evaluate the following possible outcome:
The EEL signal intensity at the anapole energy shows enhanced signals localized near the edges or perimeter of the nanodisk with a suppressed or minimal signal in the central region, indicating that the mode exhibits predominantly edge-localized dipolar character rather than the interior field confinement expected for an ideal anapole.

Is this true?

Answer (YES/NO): NO